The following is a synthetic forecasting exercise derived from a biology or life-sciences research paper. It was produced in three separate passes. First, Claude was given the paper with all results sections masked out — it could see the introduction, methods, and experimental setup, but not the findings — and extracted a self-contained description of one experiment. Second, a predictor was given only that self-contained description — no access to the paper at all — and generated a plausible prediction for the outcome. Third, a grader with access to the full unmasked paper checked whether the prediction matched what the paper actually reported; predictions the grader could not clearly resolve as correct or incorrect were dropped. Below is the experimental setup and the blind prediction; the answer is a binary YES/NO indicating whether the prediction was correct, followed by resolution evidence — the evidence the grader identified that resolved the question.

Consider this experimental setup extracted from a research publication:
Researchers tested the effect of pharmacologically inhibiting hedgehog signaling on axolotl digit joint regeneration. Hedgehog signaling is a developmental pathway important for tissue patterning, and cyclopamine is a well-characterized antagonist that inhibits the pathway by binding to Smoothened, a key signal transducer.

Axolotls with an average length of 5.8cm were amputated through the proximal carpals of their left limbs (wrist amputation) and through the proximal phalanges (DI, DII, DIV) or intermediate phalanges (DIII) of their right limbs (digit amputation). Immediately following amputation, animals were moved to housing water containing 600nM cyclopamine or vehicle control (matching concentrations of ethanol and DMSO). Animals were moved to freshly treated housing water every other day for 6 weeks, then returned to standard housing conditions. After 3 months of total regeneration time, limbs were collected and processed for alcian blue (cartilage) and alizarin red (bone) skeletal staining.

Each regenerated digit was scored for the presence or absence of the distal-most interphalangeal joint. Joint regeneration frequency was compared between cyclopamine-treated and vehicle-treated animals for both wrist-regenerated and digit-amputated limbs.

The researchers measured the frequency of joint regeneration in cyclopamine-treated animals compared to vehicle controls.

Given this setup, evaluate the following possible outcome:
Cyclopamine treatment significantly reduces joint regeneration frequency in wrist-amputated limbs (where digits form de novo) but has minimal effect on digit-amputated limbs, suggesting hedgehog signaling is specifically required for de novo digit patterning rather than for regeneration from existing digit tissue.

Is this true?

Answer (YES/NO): NO